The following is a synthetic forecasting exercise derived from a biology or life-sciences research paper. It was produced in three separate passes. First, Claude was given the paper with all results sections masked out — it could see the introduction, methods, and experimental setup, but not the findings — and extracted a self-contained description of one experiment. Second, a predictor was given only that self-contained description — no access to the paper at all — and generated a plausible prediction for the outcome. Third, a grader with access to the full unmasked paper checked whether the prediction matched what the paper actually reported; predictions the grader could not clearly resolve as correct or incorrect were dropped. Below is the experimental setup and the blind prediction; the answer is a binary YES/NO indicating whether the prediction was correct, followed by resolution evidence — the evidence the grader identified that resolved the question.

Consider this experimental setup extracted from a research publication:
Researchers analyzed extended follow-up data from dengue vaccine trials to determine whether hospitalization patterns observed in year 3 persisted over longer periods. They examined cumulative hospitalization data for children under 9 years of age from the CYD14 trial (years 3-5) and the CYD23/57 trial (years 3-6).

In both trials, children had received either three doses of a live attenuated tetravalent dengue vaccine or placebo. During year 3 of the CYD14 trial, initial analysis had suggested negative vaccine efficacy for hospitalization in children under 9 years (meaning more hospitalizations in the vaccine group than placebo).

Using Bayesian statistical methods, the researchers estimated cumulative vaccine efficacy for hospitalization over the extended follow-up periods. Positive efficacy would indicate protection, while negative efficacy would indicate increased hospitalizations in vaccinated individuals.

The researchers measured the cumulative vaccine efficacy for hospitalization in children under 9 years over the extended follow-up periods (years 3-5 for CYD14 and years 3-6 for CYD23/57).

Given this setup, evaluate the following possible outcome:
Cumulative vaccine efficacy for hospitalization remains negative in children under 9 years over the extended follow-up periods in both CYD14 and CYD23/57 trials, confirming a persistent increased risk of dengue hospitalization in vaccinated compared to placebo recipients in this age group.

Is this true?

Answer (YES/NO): YES